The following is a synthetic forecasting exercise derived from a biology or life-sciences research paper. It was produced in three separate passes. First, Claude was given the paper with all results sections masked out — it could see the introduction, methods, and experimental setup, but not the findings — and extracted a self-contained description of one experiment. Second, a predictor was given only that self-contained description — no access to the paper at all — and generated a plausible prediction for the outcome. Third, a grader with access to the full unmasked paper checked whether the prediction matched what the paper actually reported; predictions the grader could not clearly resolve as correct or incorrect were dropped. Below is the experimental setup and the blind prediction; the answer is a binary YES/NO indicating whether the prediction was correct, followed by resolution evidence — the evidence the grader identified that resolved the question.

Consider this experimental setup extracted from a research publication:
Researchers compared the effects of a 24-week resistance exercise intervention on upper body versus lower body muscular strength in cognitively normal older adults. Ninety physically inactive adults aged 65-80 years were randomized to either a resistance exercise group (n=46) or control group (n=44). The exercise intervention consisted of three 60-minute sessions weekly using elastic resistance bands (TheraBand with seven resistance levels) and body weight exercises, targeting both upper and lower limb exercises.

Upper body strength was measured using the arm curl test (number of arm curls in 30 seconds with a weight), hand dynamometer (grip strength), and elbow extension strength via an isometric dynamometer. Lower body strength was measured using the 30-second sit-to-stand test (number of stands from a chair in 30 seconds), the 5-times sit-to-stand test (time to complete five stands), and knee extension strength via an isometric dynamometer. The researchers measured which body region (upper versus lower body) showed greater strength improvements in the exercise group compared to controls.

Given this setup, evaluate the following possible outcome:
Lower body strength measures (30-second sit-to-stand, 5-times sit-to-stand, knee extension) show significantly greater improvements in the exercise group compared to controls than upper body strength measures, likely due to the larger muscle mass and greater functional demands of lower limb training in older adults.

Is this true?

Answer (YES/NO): NO